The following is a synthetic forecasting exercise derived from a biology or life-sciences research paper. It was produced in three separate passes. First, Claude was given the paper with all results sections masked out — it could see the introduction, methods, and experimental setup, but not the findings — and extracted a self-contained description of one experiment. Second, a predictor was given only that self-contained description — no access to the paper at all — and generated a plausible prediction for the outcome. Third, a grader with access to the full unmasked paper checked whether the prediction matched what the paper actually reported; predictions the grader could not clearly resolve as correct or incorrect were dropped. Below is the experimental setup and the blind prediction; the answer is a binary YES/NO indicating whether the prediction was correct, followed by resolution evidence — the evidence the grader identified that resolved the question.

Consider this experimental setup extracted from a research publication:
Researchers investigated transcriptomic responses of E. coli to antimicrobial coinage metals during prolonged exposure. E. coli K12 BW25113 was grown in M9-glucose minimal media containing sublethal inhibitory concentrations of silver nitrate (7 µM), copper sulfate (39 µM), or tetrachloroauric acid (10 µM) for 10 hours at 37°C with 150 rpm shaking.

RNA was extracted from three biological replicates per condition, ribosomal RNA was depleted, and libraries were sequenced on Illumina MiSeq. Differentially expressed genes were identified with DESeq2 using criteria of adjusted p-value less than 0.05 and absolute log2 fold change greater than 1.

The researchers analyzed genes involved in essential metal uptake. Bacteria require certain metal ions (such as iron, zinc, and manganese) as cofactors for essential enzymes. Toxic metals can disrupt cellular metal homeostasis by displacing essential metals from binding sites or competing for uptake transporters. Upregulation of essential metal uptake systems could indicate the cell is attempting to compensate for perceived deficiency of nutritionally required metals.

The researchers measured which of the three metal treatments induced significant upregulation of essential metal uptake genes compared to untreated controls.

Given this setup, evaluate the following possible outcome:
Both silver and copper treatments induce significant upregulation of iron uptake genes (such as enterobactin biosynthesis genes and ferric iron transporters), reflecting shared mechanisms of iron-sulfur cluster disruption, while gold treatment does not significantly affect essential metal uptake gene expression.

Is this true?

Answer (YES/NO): NO